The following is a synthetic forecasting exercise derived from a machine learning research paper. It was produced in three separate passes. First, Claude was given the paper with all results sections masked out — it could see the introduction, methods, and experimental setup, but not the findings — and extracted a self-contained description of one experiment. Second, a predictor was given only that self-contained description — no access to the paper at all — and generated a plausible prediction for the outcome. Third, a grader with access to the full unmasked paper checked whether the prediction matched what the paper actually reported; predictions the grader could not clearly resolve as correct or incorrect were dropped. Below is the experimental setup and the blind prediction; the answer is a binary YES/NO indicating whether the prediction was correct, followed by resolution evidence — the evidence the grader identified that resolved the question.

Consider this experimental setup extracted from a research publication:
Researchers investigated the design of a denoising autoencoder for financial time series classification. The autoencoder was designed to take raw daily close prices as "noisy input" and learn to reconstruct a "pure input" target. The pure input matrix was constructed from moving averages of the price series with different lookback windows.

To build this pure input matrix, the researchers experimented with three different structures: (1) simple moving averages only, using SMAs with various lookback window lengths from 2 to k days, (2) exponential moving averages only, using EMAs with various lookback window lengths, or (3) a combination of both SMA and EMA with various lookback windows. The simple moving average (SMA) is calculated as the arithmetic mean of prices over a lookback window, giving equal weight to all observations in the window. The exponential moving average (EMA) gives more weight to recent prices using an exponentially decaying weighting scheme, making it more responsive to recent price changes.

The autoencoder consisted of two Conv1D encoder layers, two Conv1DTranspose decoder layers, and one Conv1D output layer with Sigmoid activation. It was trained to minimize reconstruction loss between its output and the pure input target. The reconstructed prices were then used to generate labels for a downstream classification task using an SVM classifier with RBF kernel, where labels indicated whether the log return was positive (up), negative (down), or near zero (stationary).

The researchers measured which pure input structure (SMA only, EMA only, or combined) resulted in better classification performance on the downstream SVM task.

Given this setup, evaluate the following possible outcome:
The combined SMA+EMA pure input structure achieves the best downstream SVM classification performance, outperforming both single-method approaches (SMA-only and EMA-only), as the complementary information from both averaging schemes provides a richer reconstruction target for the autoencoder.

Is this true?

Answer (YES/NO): YES